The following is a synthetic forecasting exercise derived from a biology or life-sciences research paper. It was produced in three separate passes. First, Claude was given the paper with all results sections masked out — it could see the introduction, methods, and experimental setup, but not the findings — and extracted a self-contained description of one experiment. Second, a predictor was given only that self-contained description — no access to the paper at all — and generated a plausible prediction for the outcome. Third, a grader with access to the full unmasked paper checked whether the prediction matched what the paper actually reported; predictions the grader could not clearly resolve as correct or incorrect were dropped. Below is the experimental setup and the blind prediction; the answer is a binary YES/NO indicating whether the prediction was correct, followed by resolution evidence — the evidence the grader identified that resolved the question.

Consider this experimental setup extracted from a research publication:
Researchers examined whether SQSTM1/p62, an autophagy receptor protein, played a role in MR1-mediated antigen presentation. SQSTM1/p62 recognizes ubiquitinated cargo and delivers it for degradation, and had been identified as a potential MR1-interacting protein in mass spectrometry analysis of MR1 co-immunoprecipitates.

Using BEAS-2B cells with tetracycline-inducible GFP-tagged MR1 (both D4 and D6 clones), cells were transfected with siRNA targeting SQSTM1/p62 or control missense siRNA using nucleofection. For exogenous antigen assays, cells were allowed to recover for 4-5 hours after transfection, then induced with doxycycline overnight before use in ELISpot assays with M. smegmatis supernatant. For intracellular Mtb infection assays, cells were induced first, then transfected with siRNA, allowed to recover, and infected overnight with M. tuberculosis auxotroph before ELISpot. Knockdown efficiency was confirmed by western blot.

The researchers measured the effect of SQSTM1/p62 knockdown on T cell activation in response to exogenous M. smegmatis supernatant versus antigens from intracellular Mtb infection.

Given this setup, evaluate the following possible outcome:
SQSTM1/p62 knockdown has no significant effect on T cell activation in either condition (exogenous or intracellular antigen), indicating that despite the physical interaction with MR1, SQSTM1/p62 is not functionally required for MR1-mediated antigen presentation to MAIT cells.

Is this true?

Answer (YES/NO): YES